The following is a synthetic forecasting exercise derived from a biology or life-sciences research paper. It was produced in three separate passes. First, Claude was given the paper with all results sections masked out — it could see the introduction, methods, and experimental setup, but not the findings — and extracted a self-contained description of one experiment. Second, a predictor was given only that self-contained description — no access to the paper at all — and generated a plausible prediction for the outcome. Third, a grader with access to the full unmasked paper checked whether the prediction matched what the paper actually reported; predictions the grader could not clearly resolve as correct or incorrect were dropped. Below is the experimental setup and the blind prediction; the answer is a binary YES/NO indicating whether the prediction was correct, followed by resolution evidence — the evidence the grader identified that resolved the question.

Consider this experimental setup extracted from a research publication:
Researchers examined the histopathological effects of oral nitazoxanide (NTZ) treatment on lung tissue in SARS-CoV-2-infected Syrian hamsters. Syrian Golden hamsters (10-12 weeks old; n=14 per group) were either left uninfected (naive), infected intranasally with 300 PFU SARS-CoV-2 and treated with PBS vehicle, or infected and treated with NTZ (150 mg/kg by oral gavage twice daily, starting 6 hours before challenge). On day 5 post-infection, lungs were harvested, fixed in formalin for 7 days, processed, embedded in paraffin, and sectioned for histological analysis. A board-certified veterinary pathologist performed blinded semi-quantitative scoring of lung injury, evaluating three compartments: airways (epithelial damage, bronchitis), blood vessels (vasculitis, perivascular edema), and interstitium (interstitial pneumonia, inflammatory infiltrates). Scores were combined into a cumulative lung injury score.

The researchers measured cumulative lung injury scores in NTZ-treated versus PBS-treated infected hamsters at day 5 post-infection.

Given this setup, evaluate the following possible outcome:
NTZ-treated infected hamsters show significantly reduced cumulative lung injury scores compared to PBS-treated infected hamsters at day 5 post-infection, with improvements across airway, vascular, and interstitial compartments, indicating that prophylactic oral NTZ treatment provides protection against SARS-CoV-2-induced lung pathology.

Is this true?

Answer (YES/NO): NO